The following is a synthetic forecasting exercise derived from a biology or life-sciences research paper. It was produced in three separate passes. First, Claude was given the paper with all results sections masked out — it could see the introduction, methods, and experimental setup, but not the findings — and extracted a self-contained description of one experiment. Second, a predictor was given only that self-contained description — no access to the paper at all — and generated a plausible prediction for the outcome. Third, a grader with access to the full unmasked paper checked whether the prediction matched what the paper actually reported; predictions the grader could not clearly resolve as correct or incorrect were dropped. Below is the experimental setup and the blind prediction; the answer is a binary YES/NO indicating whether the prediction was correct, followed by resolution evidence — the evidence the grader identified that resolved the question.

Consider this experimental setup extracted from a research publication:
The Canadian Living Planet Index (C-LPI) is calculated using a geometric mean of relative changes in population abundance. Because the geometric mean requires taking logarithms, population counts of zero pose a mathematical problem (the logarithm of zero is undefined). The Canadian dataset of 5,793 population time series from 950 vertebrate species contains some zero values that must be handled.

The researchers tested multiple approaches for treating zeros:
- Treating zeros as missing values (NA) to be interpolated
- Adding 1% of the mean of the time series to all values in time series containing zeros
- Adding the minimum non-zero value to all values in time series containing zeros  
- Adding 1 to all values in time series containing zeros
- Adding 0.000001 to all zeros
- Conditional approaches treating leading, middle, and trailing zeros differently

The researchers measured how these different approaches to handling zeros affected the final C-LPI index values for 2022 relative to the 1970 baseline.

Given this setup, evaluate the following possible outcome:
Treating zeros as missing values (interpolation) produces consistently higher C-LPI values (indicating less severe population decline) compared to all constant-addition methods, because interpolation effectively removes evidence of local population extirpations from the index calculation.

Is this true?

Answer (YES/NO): NO